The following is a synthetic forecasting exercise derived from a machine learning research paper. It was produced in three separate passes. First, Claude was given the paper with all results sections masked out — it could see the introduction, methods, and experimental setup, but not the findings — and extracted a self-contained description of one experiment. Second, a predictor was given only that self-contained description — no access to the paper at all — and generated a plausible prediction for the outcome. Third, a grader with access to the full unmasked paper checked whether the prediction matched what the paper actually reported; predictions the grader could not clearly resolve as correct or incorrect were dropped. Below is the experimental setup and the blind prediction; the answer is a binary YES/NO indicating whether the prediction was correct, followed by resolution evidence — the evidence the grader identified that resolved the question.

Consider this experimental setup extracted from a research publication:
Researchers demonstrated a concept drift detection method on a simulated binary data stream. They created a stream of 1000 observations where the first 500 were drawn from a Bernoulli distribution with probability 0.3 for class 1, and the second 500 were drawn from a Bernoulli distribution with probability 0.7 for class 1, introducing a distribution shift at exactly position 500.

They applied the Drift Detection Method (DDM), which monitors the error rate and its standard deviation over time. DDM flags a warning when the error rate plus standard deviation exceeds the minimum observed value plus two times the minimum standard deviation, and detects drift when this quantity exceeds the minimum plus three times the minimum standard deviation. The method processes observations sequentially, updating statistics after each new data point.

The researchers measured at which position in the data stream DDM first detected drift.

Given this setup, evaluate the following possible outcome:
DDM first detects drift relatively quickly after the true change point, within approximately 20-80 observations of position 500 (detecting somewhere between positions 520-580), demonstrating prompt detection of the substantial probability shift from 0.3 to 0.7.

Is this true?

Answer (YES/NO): YES